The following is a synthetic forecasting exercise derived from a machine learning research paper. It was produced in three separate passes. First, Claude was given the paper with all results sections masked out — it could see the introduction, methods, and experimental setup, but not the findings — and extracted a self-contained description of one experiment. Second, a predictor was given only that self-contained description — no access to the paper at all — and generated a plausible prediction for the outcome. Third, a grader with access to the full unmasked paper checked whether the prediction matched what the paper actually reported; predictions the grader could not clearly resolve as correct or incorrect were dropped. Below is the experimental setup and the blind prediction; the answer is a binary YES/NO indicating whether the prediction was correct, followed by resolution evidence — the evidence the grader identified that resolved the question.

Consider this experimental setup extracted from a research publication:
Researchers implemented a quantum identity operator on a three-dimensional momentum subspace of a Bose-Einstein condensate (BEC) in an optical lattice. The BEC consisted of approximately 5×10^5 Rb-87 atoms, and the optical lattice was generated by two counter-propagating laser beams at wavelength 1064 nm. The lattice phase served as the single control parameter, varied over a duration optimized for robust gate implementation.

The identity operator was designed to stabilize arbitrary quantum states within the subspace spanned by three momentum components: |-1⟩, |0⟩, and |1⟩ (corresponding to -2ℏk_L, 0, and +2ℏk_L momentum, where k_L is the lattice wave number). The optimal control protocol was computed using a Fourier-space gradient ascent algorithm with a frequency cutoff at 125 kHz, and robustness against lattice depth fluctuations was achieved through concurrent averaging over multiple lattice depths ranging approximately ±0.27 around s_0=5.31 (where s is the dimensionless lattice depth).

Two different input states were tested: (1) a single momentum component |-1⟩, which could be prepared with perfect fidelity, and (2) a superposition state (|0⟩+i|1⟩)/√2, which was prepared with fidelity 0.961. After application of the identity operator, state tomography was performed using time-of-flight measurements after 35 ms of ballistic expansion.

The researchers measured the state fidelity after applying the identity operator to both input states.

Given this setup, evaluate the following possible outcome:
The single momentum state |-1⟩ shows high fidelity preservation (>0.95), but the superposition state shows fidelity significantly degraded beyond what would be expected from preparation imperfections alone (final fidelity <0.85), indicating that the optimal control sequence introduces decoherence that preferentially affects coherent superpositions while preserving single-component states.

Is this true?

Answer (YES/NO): NO